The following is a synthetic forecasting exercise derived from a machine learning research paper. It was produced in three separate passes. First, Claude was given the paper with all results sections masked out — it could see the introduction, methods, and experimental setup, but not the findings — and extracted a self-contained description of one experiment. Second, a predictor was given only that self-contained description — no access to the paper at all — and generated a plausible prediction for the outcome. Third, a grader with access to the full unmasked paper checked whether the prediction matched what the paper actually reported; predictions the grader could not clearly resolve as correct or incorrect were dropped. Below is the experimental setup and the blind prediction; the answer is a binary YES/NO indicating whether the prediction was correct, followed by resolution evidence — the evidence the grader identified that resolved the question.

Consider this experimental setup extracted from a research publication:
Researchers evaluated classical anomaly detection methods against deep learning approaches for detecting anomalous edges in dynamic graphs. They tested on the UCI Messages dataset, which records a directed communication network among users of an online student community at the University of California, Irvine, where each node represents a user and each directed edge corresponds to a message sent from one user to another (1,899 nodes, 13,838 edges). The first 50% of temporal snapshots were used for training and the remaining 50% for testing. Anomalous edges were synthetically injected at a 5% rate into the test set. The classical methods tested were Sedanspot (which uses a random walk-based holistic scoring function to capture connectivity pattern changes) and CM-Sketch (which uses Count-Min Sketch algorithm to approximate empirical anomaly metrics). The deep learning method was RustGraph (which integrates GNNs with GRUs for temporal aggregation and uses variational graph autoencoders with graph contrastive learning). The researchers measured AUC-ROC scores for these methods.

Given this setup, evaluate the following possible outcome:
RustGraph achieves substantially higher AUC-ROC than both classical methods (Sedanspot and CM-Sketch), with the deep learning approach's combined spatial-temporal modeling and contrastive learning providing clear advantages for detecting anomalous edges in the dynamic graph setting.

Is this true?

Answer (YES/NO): YES